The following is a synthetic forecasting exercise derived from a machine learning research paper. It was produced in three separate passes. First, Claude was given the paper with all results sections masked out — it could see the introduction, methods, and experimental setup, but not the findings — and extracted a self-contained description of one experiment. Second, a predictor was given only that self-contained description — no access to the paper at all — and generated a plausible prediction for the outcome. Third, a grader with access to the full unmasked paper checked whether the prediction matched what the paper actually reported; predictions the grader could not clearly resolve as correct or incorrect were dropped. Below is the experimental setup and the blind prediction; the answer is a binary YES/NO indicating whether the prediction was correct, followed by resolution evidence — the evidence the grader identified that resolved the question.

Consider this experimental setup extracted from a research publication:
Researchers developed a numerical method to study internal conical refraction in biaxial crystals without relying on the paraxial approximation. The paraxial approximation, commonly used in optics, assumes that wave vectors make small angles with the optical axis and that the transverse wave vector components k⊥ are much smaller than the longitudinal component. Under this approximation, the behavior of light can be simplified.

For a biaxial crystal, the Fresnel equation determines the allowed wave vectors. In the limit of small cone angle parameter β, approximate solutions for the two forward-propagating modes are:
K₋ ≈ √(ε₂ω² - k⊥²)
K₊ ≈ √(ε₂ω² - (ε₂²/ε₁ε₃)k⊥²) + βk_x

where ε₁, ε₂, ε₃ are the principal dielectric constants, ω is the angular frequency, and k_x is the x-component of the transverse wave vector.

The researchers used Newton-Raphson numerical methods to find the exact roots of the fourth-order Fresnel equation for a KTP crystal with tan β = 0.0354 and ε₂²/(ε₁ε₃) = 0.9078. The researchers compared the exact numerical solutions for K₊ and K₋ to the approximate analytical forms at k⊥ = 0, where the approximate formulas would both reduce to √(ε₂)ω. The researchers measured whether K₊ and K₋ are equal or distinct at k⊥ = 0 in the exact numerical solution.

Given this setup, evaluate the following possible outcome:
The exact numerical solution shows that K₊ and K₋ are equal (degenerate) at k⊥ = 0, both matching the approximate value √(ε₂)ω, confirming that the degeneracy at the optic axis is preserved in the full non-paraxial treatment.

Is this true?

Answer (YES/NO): NO